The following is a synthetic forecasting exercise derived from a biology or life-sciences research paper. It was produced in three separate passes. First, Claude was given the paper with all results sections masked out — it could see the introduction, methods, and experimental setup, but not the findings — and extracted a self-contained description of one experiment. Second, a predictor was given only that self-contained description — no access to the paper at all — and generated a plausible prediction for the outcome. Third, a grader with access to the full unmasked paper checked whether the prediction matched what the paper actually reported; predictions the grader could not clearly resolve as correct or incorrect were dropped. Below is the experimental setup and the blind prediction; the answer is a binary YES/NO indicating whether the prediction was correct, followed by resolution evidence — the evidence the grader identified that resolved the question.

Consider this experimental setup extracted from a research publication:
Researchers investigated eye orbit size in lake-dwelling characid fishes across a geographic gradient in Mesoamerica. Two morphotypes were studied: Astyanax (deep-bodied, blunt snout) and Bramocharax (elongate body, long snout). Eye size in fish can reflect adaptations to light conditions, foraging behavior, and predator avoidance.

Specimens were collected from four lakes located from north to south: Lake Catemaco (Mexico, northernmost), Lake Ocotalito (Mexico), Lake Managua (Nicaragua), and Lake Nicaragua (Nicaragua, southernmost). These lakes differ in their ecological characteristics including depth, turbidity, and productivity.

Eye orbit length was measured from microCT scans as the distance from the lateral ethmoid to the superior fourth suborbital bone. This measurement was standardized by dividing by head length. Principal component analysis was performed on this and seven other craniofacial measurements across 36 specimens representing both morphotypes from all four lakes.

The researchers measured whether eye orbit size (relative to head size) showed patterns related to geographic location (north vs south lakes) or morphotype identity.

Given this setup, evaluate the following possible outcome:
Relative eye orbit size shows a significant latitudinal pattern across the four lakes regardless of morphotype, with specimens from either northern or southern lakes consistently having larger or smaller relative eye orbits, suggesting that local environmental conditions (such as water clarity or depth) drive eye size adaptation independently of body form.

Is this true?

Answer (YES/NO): NO